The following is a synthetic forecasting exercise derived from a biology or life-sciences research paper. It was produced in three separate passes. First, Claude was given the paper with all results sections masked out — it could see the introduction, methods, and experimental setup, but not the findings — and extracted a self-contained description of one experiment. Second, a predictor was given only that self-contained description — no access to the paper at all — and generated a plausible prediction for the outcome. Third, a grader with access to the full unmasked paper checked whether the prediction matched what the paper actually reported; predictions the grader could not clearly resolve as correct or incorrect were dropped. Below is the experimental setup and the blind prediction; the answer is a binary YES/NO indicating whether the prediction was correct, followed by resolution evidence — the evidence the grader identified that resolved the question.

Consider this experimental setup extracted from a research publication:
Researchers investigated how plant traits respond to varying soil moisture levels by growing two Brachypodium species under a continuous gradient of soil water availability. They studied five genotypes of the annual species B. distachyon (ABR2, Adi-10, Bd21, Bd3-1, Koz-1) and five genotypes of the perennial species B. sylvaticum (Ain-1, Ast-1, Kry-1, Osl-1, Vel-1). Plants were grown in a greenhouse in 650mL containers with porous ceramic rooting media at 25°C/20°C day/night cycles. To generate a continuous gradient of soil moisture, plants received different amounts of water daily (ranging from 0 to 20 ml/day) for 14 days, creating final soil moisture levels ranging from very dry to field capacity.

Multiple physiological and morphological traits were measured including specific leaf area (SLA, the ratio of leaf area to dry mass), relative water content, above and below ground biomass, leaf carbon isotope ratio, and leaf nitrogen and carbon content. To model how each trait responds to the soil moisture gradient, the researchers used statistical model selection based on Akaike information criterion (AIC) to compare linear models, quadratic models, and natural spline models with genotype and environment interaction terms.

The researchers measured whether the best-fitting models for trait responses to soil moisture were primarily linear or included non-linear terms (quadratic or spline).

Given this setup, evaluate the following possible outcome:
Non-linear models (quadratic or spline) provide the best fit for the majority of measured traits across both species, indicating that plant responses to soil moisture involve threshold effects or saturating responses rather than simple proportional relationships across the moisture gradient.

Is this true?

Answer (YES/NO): YES